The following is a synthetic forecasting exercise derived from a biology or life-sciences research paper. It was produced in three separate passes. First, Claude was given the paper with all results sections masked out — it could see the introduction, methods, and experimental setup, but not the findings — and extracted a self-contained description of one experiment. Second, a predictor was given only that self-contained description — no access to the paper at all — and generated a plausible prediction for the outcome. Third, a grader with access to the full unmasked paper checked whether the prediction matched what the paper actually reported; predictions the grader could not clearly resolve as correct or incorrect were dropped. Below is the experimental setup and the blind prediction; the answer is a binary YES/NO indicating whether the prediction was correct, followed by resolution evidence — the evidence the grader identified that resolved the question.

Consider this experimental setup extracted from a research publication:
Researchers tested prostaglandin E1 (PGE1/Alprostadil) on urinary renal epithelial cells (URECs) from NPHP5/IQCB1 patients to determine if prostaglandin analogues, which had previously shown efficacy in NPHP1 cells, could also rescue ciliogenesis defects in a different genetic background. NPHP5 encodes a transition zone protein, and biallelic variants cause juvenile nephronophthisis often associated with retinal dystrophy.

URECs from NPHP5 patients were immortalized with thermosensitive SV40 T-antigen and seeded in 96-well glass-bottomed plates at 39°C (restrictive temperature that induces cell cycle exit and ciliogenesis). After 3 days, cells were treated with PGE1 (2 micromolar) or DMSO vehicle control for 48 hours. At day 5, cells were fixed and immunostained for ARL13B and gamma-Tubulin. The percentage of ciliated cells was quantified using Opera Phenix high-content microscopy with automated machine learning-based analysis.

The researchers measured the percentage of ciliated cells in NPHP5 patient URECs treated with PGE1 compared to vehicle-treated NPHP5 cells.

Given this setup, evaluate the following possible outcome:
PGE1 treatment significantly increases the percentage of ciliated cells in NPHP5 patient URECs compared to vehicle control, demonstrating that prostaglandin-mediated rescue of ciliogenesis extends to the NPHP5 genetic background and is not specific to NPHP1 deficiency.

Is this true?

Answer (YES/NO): YES